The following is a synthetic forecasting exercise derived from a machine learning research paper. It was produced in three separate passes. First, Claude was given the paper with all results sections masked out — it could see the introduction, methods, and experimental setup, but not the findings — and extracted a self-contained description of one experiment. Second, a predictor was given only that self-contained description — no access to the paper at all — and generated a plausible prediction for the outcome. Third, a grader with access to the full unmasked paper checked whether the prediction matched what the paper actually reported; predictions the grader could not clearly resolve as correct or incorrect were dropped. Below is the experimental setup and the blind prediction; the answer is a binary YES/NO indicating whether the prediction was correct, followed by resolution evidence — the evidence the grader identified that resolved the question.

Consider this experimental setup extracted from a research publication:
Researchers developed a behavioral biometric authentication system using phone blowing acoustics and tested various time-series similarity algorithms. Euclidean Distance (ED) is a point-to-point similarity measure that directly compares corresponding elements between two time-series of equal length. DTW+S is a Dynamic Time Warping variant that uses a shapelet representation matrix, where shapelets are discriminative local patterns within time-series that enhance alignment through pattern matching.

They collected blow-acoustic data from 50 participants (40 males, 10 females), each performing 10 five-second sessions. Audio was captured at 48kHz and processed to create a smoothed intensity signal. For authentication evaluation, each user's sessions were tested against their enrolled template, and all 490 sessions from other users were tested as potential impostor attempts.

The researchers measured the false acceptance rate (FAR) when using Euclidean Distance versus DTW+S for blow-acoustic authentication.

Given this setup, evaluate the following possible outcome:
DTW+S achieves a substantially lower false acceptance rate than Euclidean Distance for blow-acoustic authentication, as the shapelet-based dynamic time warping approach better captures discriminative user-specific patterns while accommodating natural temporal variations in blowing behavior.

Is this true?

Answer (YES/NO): YES